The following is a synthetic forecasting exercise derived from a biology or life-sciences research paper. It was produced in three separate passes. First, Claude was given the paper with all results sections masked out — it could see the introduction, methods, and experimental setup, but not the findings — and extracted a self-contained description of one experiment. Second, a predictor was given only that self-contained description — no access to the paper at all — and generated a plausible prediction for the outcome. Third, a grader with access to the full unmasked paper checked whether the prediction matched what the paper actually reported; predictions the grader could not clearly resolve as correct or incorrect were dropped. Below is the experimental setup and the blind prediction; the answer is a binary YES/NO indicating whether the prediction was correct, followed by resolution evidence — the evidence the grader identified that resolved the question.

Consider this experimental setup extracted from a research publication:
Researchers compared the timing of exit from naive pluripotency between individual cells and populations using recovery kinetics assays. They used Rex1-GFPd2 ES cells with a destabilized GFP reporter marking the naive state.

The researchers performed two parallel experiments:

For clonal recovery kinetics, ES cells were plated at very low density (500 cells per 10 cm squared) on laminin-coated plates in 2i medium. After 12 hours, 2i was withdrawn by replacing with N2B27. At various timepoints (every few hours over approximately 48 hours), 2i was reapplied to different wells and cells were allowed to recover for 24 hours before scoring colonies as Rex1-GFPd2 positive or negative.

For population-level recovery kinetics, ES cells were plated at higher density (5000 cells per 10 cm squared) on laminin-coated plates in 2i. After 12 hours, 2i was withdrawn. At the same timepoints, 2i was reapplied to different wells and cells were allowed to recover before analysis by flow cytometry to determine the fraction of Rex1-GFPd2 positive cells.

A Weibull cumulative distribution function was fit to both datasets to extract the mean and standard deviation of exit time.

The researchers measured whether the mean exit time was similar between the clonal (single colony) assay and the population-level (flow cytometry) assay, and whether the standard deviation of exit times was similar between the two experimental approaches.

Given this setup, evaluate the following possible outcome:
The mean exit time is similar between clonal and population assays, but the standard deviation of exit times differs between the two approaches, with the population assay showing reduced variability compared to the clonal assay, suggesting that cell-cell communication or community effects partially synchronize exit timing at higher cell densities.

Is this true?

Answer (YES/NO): NO